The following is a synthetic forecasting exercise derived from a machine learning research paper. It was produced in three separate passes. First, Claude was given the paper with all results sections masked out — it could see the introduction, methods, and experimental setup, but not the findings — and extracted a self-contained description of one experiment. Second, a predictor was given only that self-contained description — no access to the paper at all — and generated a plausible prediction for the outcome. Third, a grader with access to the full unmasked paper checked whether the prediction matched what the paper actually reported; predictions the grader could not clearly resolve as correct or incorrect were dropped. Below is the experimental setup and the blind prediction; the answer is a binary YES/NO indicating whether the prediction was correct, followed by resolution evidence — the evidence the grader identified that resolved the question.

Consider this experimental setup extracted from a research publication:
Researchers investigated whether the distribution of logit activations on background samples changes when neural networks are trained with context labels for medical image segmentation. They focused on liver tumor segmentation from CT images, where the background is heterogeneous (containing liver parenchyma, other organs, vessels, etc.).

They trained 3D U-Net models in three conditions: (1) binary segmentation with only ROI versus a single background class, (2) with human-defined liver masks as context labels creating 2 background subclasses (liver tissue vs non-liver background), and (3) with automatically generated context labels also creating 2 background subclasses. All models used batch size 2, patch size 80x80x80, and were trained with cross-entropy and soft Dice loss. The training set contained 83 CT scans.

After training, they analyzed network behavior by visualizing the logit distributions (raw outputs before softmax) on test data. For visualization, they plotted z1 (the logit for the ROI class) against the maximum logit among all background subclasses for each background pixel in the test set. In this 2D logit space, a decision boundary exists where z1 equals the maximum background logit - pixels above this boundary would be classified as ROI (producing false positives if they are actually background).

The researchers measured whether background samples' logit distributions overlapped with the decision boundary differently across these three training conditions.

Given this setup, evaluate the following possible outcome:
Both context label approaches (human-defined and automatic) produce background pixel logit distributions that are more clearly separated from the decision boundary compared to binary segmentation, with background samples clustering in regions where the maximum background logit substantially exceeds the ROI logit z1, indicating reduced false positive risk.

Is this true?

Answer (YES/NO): YES